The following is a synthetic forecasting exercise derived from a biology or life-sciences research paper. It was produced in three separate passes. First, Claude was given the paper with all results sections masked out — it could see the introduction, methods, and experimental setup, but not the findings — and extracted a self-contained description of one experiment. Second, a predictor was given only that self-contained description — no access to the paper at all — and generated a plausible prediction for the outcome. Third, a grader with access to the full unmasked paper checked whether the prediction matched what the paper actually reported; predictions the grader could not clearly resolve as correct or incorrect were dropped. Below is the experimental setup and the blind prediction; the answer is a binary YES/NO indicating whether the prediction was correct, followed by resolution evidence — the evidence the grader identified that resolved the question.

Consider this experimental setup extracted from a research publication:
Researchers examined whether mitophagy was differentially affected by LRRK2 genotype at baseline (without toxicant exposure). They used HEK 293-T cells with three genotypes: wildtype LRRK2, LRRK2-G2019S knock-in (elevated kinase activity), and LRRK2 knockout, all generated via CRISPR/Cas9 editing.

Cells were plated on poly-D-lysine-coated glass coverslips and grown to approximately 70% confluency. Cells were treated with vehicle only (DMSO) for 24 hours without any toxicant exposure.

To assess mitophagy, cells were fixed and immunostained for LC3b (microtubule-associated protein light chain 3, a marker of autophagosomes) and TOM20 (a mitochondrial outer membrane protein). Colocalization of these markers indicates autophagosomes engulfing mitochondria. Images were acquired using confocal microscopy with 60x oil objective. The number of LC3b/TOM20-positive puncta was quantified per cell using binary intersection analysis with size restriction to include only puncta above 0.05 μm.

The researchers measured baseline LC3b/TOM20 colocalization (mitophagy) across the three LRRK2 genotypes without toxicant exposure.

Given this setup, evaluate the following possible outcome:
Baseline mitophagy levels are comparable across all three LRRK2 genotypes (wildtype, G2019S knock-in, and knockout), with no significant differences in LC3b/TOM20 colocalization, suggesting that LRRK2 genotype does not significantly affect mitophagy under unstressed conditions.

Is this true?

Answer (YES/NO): NO